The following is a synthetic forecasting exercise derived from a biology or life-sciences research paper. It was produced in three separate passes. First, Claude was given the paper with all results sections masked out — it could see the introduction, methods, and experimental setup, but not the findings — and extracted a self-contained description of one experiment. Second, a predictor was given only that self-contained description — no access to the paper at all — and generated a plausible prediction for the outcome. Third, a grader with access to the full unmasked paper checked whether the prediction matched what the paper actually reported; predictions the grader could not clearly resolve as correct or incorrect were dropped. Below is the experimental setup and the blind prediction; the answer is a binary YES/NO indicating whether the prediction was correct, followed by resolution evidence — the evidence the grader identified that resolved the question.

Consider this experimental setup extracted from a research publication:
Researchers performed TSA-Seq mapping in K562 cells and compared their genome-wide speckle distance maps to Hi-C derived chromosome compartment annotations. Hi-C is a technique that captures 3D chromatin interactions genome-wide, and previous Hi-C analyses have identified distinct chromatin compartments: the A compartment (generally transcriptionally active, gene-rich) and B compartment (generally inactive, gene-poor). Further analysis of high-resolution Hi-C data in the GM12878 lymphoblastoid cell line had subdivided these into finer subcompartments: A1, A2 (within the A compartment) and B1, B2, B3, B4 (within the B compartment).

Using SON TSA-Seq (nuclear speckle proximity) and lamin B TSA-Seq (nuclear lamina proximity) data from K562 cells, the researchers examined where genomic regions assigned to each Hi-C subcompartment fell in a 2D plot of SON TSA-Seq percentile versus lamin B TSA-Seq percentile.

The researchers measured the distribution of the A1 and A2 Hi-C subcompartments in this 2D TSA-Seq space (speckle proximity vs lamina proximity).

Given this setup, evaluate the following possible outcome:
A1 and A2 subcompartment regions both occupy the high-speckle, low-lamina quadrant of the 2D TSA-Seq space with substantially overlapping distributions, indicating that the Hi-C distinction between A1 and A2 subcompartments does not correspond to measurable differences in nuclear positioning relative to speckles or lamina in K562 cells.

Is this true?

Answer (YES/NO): NO